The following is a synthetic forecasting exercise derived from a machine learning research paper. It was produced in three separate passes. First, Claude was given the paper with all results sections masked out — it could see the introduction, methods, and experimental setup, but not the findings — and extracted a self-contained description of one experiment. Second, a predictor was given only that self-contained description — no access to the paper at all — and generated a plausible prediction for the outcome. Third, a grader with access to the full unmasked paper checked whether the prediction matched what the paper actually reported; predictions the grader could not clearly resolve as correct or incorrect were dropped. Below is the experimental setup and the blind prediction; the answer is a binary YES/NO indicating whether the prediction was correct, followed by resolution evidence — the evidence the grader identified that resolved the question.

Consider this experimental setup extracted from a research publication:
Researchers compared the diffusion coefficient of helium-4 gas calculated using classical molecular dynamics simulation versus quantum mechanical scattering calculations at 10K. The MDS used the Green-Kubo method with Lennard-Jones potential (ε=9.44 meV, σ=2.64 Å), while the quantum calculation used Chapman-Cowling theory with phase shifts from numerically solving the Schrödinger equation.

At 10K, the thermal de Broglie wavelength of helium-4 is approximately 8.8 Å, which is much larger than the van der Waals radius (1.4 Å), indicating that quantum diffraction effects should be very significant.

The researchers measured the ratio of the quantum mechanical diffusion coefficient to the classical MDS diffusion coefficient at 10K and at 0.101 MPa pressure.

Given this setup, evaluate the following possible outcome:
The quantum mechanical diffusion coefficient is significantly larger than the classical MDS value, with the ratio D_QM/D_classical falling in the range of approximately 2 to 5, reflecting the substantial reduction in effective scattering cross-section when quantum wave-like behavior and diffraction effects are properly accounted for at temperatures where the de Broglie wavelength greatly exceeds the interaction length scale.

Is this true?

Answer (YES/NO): NO